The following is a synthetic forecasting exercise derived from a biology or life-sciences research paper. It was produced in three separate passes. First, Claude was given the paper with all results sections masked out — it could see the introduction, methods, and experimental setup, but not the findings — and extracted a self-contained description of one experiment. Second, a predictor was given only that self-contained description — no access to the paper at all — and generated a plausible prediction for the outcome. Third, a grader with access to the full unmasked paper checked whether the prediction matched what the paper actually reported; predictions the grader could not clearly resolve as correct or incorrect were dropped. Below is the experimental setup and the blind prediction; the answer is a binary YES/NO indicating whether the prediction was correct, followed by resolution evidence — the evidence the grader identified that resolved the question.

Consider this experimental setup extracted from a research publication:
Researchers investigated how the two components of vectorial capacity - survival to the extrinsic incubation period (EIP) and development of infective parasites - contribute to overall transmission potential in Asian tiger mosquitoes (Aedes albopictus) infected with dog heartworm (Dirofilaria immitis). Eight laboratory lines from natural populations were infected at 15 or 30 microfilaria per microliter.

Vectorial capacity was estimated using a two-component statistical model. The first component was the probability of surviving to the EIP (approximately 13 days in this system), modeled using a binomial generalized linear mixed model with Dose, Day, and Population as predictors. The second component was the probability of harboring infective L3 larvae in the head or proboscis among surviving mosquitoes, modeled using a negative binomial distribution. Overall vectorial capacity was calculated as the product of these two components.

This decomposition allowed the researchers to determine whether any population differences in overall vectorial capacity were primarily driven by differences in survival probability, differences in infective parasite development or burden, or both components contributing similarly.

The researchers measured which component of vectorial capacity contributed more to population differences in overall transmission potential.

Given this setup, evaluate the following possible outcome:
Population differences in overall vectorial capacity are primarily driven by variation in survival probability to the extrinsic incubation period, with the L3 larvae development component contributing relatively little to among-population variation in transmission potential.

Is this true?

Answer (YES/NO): NO